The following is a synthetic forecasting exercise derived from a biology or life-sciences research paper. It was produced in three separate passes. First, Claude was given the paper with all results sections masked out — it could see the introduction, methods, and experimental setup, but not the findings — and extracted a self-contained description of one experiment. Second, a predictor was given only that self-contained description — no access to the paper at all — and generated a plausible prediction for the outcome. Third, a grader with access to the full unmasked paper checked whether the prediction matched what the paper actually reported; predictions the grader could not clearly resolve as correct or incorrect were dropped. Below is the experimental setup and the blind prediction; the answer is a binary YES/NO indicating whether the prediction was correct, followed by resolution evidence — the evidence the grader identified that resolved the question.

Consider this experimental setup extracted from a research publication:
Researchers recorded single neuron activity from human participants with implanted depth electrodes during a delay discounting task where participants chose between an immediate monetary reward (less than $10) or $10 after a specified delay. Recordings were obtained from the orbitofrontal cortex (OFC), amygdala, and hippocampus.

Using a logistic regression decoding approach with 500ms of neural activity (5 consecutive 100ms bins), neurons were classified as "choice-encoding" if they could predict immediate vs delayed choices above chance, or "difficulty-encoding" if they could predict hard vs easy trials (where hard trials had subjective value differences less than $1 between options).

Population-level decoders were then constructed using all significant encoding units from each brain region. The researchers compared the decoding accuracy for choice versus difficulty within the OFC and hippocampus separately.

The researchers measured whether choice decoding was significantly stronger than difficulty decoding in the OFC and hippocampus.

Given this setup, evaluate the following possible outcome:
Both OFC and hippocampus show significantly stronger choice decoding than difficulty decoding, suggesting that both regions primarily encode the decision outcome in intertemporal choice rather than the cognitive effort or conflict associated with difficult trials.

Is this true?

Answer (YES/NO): YES